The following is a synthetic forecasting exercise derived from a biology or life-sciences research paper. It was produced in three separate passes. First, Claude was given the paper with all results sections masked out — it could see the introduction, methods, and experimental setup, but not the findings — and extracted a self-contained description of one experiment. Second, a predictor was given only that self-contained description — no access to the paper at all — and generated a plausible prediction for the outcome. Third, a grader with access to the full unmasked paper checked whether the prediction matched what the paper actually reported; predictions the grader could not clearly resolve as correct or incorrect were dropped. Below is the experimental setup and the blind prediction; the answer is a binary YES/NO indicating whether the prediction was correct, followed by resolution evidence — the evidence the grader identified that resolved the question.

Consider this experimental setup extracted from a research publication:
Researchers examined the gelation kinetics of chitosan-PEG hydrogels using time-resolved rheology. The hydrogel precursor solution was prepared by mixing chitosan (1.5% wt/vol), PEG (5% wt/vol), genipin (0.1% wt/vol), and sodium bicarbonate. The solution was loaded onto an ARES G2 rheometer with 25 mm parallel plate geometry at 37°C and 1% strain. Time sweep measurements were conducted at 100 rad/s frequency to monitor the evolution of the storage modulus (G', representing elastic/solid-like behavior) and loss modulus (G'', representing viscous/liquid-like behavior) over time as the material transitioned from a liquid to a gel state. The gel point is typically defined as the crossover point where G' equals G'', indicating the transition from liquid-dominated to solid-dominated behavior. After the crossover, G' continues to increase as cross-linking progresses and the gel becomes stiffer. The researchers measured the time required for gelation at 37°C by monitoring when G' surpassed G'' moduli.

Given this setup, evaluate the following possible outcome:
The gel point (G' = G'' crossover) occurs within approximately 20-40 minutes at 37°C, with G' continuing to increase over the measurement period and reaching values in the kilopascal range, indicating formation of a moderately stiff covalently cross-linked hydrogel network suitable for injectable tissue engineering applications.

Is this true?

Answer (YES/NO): NO